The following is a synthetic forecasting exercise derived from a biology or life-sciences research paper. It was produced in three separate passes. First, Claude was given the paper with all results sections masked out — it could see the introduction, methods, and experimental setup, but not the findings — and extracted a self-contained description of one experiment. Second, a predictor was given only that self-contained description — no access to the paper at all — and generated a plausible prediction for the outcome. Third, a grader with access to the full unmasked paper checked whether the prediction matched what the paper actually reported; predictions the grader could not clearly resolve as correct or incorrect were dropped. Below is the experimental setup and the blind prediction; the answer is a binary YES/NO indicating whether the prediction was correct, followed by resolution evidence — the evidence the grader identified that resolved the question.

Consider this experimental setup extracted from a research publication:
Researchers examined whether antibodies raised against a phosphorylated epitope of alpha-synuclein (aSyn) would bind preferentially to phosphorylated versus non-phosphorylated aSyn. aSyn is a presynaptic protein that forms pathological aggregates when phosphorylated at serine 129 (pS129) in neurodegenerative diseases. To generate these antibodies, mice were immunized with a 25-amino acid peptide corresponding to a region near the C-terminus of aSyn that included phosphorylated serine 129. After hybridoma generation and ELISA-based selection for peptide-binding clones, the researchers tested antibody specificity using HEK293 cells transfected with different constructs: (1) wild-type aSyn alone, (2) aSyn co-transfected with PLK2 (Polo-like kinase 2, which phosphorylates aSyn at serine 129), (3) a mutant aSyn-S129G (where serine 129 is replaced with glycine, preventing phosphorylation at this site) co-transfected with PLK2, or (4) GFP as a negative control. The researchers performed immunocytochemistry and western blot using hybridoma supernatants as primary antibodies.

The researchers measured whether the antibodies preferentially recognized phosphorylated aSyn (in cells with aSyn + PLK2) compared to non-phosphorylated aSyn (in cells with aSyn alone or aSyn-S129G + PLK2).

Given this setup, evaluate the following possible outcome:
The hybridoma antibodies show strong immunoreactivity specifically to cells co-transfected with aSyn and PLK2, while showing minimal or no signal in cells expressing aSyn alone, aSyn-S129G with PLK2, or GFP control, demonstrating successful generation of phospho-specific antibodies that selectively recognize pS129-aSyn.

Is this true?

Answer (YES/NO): NO